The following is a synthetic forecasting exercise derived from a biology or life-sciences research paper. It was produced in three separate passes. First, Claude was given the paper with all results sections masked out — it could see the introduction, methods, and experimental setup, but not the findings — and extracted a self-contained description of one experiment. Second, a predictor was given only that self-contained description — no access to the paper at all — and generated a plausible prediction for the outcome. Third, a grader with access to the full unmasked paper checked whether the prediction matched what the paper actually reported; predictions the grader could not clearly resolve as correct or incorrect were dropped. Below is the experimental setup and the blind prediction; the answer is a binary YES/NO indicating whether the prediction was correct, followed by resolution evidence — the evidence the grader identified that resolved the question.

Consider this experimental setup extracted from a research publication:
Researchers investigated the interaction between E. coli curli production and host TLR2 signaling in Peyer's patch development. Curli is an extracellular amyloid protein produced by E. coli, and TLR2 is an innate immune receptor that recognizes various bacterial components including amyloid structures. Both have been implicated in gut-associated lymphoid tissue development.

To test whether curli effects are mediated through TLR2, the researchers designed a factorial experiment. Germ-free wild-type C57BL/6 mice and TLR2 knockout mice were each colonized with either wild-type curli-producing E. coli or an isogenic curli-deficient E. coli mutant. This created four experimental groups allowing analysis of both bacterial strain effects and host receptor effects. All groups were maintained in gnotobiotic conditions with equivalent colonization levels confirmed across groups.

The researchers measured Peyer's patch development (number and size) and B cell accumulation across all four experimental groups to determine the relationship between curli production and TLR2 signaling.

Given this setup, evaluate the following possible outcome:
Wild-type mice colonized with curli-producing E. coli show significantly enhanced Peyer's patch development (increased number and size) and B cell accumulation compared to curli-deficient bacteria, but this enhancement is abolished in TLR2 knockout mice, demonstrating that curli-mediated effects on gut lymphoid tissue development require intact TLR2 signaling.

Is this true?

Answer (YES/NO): YES